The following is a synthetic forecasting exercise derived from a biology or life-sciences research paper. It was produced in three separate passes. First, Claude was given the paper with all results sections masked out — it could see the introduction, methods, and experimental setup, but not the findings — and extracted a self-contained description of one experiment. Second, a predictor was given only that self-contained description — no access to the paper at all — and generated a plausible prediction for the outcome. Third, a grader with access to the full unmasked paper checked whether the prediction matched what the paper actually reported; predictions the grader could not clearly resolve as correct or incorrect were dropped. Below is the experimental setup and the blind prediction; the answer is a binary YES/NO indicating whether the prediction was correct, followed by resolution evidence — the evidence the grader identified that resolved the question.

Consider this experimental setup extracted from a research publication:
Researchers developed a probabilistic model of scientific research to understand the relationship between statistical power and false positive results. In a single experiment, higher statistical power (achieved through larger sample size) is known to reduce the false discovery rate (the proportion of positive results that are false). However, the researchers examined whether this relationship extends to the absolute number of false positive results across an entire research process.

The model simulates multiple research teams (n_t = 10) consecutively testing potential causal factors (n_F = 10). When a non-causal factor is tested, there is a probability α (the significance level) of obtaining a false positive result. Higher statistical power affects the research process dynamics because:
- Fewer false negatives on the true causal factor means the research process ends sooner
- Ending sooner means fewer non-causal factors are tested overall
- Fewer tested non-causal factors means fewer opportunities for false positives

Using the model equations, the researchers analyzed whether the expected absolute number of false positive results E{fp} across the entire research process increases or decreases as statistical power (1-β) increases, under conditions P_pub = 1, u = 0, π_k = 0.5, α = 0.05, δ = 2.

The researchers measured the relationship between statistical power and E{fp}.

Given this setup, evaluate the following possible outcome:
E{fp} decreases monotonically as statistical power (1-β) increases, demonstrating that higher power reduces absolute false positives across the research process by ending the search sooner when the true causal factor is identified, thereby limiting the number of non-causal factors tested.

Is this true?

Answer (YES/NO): YES